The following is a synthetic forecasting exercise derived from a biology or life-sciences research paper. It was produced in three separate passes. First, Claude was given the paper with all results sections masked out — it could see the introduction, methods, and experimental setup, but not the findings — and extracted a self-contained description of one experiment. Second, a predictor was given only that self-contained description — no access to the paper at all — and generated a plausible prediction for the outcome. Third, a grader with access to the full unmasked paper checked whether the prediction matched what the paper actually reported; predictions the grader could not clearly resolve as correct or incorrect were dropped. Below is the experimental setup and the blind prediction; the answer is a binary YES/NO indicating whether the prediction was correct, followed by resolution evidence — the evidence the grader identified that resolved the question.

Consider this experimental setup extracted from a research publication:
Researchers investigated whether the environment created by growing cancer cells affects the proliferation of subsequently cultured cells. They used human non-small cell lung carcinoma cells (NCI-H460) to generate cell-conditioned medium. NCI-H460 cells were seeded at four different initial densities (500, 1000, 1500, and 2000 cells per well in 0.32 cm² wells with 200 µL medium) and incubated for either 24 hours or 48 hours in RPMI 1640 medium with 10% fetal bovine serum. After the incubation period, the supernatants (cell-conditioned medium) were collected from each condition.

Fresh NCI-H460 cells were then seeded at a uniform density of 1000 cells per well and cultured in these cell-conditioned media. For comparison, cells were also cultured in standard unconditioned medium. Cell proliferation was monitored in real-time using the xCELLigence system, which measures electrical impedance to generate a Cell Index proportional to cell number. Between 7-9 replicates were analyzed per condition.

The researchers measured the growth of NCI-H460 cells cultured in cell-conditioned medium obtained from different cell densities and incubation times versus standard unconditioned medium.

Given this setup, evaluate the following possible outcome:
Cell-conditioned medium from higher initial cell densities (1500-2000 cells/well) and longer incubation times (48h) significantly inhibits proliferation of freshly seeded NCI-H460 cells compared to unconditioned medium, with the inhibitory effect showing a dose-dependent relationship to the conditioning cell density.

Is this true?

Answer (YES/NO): NO